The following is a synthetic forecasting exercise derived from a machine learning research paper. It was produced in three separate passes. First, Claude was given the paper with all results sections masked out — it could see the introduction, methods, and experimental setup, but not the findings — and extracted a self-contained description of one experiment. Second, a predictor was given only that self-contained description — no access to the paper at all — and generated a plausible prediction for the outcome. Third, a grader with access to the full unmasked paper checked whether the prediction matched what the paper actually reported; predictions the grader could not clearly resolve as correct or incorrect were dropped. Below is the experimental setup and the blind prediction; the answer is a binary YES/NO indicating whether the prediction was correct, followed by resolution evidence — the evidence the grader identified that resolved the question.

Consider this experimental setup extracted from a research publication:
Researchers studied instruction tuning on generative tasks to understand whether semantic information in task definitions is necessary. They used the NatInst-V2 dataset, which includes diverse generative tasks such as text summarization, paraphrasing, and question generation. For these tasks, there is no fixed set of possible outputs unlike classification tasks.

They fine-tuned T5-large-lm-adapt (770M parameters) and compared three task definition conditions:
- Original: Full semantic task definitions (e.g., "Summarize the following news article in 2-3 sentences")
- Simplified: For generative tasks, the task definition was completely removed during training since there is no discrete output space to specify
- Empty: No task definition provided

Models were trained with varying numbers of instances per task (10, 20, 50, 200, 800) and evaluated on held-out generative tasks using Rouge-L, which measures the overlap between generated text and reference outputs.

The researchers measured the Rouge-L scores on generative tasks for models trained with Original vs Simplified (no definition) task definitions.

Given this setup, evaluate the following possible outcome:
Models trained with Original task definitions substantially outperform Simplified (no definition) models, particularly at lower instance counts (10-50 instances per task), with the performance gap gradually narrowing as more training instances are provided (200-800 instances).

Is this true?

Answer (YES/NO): NO